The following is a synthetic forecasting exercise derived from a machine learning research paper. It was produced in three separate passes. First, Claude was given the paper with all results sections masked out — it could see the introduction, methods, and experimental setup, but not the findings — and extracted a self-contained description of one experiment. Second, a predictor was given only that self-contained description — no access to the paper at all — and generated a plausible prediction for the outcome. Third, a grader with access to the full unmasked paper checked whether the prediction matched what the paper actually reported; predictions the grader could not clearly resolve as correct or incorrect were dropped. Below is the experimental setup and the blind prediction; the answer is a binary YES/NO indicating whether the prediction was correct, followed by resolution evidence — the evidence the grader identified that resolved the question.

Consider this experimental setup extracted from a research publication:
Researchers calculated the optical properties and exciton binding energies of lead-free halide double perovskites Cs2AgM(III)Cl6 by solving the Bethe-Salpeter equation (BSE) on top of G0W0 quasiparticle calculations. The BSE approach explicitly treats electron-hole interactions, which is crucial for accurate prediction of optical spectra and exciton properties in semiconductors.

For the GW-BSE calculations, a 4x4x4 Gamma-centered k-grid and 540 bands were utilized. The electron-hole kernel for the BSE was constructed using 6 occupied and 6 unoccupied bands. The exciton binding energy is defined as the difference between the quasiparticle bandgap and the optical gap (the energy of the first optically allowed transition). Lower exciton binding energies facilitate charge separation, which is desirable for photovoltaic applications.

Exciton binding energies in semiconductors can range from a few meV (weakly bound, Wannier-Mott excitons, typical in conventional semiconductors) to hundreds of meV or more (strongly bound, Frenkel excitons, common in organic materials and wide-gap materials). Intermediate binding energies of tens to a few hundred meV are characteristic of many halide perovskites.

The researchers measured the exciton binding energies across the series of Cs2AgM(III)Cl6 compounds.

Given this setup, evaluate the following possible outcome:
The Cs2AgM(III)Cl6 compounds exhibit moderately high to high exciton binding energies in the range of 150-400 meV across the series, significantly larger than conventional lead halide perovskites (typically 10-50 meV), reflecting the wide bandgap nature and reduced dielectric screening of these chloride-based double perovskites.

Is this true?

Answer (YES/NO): NO